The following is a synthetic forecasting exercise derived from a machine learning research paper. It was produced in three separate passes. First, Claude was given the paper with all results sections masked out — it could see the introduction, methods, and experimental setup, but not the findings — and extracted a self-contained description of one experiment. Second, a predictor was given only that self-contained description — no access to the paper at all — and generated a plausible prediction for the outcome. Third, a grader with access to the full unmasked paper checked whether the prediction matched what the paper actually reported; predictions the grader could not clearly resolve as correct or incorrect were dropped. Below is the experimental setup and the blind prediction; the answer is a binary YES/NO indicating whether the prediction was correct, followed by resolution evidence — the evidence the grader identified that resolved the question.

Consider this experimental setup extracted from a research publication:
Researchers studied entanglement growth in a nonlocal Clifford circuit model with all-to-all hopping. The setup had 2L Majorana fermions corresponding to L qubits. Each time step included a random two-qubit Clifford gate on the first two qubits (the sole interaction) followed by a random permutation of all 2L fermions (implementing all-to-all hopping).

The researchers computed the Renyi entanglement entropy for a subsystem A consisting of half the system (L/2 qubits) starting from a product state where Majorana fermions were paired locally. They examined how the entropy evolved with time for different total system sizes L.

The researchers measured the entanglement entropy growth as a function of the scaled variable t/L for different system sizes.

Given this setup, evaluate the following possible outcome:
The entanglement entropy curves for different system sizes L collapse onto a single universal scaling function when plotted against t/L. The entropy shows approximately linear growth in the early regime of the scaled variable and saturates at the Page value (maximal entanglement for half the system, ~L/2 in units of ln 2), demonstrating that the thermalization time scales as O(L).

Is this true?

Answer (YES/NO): YES